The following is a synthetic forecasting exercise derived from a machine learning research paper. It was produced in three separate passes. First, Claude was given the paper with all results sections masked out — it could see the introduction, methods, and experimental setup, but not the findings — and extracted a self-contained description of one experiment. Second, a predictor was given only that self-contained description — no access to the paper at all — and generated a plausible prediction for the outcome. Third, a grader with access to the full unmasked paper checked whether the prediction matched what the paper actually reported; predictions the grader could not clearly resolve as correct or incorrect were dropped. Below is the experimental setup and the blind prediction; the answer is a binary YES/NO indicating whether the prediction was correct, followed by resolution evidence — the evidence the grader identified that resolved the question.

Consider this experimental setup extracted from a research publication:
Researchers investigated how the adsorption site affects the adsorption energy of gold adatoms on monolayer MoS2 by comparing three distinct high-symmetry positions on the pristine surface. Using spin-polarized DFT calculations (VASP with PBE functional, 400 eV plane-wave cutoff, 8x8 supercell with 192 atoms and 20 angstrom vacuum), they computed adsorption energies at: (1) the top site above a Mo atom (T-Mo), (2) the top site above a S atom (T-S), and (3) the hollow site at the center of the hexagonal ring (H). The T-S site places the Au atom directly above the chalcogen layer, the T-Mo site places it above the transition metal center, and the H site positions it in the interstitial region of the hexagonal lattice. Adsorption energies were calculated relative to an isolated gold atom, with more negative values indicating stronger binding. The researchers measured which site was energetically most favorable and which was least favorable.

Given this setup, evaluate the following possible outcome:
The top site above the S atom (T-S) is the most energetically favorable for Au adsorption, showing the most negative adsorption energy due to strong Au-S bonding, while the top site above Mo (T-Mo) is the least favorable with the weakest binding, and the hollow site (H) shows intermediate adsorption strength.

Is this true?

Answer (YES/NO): YES